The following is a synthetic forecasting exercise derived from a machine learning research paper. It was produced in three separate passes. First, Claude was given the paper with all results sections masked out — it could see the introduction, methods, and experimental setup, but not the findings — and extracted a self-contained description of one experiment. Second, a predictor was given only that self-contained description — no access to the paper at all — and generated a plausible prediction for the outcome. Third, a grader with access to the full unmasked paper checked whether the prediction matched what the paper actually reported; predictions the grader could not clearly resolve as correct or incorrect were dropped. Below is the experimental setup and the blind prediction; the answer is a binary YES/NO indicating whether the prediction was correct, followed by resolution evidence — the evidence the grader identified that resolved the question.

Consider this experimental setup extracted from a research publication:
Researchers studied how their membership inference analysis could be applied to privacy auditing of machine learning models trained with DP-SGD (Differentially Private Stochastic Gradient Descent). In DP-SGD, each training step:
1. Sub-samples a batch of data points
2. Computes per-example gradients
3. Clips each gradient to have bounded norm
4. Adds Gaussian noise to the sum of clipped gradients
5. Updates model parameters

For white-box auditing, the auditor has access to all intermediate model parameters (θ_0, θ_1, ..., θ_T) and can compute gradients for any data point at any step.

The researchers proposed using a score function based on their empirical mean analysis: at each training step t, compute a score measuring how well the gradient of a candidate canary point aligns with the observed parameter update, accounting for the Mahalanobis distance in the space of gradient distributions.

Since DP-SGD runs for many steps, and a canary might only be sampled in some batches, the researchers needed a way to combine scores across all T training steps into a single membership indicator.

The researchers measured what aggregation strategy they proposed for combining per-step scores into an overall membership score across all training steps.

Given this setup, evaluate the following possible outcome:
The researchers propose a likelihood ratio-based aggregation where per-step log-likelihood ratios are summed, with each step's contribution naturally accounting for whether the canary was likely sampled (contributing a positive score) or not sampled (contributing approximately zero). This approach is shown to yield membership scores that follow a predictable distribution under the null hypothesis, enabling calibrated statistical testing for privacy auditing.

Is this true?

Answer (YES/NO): NO